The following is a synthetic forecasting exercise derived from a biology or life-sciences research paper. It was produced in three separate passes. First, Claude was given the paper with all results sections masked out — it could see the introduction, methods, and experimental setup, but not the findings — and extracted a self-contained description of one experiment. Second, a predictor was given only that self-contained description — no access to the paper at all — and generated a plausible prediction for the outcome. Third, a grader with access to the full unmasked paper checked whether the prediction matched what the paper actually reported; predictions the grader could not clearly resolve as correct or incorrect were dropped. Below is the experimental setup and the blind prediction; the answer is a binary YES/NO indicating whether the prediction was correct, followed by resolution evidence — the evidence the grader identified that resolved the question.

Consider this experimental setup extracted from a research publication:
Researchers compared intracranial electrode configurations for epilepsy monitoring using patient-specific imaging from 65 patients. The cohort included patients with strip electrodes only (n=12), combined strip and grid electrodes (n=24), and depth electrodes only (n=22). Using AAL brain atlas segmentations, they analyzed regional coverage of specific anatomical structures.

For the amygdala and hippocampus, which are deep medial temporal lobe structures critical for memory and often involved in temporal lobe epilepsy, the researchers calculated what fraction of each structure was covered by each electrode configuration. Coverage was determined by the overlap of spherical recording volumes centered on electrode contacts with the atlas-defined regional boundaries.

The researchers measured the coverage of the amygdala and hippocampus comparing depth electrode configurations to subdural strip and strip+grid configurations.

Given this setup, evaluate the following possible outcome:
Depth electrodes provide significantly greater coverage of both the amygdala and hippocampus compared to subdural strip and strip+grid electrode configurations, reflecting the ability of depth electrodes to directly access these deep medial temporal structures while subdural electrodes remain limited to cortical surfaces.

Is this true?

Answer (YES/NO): YES